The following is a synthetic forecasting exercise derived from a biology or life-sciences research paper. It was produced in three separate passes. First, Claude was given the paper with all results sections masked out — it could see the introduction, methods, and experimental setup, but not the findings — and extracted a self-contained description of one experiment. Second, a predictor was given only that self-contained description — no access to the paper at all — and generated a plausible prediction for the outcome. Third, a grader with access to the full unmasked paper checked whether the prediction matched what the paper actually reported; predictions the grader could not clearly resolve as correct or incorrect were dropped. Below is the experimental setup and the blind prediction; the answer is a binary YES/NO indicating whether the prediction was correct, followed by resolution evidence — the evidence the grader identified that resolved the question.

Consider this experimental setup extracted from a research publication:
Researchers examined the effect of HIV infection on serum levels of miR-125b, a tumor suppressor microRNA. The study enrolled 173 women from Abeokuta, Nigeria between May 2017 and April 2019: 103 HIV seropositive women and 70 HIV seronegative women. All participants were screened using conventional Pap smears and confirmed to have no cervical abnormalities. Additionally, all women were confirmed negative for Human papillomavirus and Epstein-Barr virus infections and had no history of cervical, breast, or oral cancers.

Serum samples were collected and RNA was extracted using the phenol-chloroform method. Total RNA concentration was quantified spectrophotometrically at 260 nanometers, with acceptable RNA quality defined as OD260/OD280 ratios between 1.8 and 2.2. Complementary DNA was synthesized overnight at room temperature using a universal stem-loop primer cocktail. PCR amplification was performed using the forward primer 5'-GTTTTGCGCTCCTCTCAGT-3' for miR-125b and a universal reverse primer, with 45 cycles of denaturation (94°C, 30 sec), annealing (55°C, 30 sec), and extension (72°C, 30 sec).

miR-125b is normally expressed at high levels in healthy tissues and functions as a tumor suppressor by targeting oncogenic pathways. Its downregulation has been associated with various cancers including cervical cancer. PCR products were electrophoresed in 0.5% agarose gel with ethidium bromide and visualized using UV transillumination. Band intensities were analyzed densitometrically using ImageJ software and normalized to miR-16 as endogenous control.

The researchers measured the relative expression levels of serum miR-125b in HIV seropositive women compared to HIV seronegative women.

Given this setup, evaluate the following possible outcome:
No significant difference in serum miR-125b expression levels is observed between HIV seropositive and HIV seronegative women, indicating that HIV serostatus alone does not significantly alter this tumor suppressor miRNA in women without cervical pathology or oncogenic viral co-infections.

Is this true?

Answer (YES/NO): NO